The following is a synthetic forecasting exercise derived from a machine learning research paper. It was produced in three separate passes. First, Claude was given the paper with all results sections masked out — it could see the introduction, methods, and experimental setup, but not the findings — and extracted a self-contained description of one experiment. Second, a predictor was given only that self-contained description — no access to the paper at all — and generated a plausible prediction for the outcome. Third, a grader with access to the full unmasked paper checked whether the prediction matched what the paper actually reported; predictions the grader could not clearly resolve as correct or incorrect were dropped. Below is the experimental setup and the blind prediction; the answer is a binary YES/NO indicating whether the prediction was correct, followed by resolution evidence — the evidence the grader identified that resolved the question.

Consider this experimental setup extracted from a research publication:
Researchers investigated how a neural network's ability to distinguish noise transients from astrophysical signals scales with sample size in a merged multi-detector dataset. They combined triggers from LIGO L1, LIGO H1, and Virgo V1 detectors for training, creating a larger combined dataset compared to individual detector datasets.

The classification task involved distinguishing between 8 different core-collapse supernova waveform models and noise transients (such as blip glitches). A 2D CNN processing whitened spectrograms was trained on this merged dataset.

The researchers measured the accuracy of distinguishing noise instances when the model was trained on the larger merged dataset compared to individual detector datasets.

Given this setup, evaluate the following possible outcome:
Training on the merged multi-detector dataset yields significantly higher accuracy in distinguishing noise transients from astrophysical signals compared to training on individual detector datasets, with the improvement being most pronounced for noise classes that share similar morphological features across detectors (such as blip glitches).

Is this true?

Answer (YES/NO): NO